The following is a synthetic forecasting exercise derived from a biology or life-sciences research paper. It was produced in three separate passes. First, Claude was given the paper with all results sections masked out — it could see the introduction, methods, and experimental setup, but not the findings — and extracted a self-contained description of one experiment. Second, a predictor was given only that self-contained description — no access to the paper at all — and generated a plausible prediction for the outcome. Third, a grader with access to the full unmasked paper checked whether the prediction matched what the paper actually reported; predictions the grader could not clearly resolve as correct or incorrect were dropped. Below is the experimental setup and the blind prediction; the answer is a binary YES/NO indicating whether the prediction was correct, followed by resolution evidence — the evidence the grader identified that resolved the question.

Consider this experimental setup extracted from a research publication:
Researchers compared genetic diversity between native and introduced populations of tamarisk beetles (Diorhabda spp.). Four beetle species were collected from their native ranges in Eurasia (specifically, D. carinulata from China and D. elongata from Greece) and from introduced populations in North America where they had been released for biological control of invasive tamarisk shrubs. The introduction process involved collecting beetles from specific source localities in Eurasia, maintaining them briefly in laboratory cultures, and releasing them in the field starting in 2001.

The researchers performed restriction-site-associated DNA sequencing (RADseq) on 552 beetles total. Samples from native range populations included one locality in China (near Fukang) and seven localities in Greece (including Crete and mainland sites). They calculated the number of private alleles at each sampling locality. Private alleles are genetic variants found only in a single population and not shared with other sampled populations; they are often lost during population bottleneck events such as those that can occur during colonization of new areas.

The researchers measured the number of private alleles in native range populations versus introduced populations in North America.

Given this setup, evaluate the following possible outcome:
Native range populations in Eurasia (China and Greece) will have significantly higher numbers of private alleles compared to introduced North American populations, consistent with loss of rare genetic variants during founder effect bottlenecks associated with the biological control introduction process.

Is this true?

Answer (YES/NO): YES